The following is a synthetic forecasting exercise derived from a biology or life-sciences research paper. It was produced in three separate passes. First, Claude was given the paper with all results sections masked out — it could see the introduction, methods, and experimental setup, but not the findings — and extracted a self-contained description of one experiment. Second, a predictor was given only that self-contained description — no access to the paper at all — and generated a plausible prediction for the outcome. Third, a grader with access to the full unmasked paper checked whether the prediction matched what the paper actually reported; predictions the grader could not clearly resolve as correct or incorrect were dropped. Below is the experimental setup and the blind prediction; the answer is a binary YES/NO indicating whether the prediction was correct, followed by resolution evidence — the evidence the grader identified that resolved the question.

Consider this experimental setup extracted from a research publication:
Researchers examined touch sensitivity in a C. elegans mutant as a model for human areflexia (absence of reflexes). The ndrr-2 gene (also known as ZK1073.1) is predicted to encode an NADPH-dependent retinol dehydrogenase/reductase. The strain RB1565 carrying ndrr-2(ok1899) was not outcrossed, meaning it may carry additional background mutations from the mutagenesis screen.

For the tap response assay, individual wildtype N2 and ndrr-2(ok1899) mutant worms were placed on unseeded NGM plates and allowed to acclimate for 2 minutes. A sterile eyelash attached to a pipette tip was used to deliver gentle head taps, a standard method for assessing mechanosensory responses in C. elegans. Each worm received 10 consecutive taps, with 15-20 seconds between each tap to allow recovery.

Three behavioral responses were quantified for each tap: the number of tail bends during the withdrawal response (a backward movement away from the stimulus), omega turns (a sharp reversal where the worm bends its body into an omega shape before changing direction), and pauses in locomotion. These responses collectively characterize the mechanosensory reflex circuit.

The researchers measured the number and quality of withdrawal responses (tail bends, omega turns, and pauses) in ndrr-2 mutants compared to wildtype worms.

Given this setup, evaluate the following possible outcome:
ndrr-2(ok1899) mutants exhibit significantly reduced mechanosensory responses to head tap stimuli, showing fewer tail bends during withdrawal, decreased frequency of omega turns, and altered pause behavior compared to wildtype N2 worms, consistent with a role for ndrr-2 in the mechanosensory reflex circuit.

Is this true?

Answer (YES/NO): YES